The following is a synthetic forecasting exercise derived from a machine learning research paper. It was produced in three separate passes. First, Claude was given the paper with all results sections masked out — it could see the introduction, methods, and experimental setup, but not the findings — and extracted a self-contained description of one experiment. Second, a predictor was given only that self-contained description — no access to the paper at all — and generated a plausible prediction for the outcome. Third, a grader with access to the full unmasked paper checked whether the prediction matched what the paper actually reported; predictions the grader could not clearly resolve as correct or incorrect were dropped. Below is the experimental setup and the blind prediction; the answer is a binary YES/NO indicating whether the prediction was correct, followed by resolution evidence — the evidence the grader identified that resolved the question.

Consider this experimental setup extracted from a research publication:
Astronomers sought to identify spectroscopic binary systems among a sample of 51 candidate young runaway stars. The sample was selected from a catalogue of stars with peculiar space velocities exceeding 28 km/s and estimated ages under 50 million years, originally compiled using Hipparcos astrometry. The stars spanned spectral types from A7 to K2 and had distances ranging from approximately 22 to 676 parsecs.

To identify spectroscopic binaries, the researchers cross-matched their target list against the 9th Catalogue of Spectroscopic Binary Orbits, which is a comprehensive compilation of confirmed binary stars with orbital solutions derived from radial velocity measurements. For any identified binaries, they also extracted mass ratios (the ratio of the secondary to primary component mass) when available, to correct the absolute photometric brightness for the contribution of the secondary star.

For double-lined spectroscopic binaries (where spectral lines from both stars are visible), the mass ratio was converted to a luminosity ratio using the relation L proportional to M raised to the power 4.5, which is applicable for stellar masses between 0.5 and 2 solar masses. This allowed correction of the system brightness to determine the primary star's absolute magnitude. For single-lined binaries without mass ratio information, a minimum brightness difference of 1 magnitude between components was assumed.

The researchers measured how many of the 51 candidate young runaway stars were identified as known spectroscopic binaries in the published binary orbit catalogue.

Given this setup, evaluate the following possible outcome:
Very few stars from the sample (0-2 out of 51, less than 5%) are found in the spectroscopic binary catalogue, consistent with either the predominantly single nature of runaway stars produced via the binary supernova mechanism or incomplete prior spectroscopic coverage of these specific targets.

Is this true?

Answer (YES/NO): NO